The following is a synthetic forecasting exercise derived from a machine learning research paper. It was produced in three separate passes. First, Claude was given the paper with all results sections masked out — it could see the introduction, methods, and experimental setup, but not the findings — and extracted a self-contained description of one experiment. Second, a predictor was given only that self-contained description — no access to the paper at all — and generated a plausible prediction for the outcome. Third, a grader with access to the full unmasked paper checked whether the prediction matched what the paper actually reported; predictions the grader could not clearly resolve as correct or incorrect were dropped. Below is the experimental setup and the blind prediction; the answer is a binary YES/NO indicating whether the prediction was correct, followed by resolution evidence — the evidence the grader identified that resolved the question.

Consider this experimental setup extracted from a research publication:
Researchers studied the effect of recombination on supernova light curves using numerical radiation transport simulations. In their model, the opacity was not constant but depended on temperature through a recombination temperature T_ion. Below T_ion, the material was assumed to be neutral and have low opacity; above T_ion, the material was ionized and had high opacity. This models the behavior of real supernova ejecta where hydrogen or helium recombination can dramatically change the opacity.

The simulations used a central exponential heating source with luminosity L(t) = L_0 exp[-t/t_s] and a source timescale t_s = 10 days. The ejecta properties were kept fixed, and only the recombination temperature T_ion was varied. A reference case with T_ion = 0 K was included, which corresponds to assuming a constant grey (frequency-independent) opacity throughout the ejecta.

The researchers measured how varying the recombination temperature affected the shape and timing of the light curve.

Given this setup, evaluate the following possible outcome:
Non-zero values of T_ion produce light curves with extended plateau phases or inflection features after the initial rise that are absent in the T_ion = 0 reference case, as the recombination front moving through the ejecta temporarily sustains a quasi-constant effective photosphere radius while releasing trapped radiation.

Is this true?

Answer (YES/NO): NO